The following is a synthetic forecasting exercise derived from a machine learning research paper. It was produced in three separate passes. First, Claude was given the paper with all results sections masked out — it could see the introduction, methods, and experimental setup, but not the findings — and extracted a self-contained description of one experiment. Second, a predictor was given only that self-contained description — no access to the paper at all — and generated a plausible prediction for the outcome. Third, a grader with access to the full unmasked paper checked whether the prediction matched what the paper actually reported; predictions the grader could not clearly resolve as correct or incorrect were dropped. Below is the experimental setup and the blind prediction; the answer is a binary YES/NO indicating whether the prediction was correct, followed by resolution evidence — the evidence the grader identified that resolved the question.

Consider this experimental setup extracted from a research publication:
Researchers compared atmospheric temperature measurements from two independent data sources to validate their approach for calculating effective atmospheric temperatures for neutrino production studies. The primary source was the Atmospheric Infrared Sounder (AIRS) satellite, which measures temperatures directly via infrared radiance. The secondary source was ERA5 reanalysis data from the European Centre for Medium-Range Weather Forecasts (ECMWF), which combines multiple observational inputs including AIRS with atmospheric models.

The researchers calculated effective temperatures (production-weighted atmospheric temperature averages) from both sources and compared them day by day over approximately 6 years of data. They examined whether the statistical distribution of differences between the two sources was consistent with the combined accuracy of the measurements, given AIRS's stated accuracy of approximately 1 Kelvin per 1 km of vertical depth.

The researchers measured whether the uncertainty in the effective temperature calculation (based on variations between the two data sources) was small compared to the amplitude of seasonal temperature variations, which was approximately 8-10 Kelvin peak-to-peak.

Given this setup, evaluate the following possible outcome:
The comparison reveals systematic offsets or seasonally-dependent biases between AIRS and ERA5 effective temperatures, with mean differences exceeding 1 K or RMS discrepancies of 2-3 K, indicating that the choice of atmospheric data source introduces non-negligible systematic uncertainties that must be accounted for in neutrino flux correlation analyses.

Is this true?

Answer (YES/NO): NO